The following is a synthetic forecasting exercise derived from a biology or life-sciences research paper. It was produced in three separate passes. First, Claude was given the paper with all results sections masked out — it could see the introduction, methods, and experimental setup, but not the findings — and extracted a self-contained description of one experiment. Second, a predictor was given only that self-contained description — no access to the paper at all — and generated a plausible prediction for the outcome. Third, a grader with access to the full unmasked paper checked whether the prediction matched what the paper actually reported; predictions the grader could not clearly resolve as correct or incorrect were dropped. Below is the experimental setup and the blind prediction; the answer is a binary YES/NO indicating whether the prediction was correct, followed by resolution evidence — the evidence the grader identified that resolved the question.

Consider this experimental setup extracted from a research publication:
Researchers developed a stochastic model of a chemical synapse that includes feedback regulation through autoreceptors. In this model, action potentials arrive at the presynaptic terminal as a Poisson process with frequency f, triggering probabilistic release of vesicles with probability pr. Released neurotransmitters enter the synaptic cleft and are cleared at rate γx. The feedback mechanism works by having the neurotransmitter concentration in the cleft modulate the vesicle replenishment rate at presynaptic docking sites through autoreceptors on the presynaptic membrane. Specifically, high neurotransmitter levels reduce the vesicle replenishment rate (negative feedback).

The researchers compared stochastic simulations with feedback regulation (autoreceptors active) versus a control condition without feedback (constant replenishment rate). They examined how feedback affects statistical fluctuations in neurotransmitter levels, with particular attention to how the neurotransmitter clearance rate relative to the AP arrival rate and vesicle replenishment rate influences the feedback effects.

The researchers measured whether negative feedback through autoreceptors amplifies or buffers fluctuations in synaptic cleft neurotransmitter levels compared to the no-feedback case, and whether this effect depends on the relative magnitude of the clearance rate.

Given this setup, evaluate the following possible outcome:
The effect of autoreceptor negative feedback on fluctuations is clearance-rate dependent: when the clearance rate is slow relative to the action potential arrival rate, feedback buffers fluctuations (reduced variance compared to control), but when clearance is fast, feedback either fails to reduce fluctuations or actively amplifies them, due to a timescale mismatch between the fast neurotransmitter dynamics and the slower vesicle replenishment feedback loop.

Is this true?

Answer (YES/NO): YES